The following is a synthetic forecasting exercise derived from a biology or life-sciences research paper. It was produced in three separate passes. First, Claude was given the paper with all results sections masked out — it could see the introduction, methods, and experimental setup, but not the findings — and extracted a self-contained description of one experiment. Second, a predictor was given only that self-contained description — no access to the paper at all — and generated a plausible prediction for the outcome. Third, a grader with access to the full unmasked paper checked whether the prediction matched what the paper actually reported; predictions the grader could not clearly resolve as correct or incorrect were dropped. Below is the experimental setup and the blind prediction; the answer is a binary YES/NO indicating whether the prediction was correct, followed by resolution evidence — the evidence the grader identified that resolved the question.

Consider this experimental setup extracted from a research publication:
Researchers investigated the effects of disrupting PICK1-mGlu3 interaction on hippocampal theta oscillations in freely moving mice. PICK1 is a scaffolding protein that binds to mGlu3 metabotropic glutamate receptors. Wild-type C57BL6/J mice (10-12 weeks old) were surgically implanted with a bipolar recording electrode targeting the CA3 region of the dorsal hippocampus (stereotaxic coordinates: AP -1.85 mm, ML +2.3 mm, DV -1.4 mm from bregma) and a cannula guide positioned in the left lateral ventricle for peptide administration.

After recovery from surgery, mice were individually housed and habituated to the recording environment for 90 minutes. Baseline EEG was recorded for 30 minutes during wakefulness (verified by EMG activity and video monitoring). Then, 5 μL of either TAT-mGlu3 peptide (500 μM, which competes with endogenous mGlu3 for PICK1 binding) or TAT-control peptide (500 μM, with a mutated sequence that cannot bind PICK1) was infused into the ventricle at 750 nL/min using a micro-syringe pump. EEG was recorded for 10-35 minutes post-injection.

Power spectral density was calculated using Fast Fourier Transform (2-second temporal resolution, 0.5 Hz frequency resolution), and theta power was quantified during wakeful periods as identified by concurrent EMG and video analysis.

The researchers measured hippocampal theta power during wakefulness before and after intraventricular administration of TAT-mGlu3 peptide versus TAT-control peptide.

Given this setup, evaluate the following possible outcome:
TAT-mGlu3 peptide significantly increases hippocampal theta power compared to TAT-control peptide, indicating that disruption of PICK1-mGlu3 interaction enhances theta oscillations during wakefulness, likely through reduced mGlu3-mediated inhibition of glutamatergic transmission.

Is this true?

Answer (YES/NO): NO